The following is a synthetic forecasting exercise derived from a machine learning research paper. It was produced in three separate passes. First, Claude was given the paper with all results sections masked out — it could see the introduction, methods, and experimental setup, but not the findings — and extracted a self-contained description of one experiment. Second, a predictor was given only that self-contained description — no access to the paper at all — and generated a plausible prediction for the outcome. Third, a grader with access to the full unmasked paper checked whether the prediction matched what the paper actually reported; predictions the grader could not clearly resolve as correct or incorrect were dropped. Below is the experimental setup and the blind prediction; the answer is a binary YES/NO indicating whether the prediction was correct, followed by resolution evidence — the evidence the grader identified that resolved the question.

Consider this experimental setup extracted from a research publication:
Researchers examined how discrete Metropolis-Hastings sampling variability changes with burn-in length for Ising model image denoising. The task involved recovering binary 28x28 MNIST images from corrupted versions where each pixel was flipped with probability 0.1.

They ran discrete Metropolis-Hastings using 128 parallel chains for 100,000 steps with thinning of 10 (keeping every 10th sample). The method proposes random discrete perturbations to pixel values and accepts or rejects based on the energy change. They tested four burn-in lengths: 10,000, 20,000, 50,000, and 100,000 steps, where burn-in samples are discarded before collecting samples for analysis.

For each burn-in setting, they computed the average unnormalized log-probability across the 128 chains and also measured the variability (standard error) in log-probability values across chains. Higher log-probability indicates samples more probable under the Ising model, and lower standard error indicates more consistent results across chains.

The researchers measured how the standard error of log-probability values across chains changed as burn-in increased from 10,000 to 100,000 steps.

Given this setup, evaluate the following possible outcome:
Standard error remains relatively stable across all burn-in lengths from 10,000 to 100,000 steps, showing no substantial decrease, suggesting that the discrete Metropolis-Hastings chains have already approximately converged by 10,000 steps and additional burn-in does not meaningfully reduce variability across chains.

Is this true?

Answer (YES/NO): NO